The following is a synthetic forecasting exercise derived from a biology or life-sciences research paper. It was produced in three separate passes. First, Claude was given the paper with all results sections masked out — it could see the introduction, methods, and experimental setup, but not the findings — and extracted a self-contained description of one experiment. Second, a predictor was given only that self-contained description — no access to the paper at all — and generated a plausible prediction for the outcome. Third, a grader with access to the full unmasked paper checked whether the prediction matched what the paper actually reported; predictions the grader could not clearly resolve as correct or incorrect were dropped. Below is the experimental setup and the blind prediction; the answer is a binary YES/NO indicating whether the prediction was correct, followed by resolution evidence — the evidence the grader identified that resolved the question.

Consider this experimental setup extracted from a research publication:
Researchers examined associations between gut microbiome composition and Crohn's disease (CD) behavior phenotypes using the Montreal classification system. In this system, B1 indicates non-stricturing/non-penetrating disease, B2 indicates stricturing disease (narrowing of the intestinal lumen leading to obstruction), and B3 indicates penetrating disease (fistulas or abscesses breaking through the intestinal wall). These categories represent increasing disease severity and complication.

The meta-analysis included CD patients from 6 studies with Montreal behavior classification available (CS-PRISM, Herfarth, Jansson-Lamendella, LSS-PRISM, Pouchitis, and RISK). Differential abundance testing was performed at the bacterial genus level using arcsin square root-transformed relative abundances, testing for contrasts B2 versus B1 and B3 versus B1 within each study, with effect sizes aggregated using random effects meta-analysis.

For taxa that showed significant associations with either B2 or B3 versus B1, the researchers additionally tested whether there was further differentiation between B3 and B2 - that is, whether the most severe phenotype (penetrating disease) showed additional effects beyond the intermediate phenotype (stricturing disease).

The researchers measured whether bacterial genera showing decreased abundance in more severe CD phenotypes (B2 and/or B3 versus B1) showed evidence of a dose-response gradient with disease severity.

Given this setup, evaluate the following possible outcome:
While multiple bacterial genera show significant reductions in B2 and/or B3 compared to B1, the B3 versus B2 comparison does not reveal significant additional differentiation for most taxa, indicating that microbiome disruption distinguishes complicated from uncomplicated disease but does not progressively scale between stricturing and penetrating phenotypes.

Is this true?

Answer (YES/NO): NO